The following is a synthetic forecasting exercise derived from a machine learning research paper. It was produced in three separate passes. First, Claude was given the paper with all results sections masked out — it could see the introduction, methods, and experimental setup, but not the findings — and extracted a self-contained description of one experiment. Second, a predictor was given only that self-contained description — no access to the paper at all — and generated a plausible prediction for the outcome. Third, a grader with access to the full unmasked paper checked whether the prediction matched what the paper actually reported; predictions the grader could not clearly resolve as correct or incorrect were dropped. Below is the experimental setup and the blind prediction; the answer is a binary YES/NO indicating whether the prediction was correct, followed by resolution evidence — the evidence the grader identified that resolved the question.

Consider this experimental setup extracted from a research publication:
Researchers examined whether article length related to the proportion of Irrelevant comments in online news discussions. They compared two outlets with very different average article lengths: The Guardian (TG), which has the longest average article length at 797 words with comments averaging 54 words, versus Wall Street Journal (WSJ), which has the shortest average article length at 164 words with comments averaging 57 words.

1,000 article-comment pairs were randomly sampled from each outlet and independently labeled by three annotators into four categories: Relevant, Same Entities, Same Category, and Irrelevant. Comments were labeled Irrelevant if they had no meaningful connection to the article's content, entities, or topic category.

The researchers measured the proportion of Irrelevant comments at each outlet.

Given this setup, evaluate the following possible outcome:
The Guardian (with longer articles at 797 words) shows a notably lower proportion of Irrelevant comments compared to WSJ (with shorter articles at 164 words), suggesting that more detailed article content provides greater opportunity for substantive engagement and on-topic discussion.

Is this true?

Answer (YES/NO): YES